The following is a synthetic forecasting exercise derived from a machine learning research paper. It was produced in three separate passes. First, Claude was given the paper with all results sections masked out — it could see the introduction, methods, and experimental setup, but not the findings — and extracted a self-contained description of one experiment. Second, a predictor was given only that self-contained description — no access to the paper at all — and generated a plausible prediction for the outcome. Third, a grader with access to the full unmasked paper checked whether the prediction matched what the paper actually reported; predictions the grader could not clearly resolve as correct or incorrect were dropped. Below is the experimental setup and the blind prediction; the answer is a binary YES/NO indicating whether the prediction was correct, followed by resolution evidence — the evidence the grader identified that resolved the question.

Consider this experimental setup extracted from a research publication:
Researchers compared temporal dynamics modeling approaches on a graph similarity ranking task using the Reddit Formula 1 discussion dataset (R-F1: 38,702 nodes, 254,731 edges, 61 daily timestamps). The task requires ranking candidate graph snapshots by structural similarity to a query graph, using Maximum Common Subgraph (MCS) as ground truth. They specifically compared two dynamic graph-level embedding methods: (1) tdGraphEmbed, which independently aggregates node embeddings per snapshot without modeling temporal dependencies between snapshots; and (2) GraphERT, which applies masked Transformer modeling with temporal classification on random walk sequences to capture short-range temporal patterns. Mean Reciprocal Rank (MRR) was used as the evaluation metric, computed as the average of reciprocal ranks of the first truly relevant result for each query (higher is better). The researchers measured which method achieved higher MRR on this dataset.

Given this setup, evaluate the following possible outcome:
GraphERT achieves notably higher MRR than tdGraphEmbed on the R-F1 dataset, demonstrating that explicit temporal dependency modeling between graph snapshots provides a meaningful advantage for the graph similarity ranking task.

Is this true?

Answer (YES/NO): NO